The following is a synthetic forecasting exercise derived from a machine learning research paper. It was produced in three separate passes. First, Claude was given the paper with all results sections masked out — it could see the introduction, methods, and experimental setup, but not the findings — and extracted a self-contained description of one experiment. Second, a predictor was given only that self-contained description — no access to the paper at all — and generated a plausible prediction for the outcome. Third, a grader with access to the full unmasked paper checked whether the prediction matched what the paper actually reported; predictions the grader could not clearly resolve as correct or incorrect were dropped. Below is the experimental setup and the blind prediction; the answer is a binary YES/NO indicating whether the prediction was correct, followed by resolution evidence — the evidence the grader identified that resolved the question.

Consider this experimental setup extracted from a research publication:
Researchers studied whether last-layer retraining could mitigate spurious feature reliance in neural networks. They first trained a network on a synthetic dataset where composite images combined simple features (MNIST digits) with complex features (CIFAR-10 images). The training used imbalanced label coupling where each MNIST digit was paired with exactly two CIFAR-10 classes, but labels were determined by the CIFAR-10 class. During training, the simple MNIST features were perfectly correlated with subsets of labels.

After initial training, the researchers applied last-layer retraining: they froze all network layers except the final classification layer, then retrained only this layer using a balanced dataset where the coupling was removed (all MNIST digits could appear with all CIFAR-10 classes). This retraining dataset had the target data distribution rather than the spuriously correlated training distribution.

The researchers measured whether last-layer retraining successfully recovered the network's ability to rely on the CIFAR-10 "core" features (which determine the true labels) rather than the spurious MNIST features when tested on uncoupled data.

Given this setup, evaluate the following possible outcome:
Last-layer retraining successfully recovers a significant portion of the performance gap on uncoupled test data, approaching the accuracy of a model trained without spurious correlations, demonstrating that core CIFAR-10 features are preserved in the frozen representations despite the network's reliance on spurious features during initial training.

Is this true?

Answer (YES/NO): NO